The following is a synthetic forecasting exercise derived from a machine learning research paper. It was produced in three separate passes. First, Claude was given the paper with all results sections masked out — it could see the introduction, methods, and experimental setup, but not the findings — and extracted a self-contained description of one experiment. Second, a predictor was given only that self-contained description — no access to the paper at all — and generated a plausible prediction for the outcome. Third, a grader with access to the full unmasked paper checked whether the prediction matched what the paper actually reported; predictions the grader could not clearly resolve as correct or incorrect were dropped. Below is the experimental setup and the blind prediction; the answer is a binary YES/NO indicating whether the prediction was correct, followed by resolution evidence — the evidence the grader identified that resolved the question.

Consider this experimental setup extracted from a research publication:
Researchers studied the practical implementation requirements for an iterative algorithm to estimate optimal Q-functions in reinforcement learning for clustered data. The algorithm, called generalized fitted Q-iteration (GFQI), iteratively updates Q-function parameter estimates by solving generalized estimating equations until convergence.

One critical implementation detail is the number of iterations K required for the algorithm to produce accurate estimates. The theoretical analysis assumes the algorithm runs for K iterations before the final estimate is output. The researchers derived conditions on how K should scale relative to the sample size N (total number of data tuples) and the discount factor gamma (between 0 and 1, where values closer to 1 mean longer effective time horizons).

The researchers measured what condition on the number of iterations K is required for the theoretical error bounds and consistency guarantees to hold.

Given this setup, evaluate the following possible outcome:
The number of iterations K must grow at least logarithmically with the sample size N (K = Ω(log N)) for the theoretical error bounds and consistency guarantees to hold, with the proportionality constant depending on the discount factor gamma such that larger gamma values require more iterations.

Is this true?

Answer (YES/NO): YES